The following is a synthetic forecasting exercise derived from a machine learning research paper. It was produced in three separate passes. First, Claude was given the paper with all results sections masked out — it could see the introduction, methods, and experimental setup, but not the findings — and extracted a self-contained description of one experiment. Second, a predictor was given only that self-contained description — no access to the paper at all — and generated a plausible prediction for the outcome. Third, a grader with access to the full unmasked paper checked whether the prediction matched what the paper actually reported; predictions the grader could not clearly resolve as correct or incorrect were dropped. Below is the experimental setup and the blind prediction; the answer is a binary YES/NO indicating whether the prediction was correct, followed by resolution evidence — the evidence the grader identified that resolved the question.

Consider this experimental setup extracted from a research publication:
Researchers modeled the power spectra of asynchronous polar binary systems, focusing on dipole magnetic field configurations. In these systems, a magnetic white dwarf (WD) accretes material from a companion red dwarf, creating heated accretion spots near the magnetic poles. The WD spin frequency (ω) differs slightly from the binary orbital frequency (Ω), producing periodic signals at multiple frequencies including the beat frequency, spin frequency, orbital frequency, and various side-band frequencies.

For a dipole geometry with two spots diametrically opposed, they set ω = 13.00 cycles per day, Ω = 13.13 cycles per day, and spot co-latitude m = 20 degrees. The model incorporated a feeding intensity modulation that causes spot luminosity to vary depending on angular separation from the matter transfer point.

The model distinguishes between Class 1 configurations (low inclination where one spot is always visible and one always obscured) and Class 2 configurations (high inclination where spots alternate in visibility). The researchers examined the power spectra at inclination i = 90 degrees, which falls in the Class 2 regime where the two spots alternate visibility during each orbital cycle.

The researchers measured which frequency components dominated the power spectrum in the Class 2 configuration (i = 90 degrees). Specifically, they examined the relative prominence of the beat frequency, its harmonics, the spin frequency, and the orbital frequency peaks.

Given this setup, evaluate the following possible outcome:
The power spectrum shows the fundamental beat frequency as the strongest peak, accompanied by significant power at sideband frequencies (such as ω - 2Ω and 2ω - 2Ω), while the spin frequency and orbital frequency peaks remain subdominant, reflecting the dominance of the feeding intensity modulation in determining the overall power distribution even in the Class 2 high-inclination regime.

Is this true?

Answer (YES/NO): NO